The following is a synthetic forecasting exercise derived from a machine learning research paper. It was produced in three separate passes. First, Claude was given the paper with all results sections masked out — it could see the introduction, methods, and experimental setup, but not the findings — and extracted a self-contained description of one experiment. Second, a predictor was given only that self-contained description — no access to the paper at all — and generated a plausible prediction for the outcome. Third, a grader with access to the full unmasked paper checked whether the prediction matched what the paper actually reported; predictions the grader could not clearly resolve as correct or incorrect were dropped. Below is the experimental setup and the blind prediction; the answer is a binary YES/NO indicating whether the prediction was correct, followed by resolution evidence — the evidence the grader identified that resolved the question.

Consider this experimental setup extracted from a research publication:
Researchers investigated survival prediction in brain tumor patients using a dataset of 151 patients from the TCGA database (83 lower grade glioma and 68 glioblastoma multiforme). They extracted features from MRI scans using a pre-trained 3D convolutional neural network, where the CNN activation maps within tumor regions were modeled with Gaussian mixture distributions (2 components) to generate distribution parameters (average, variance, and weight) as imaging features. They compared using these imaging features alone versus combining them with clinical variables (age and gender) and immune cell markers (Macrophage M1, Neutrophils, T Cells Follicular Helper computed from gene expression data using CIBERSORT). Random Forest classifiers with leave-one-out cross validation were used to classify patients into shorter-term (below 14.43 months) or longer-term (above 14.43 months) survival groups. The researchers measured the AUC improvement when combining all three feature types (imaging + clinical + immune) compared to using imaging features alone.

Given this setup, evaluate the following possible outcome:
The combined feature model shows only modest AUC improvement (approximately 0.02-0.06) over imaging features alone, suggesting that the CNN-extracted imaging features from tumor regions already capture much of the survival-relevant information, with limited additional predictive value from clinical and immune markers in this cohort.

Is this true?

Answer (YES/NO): NO